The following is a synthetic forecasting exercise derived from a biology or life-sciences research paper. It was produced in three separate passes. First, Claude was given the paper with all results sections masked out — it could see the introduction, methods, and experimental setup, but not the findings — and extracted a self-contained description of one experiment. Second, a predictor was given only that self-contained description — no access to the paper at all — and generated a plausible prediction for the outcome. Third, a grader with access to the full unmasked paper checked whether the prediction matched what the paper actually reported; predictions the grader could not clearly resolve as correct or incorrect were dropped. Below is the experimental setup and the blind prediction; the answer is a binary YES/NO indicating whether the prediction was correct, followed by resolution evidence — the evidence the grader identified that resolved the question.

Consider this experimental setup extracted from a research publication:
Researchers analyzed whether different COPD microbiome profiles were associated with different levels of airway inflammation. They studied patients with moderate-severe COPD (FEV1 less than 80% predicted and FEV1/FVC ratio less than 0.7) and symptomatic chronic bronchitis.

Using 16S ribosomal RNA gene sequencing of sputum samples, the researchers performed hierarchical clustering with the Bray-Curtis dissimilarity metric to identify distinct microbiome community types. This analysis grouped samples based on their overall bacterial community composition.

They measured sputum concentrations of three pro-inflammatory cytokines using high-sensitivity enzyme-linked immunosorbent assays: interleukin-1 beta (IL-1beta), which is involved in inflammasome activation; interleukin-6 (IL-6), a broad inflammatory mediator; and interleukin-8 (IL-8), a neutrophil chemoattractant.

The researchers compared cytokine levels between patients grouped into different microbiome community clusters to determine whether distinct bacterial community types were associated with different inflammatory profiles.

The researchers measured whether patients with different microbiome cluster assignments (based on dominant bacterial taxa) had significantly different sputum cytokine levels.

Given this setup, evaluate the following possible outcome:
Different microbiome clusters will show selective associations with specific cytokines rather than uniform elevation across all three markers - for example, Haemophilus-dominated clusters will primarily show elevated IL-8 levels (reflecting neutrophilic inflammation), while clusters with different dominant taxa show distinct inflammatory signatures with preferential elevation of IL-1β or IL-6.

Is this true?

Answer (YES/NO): NO